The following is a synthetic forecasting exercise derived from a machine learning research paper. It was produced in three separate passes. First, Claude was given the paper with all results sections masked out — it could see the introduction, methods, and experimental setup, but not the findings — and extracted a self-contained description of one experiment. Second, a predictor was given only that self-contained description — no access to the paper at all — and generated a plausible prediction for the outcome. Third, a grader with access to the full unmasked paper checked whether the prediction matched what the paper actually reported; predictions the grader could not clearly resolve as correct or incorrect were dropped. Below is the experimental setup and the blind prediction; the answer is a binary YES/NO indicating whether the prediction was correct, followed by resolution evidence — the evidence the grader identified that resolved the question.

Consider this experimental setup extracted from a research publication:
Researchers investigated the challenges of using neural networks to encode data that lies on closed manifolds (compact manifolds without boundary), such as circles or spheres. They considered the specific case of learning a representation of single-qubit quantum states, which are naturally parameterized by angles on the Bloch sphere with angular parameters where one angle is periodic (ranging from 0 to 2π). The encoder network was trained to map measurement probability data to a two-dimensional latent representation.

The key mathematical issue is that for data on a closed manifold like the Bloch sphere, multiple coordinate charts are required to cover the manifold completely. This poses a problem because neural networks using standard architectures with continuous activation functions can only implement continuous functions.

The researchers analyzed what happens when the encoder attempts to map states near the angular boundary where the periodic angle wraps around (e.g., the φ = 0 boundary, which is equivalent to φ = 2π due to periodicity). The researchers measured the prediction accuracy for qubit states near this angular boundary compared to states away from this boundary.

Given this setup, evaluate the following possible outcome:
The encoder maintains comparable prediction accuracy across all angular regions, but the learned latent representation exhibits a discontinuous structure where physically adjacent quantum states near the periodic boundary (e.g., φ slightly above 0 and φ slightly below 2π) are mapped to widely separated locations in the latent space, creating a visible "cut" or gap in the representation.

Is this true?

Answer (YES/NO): NO